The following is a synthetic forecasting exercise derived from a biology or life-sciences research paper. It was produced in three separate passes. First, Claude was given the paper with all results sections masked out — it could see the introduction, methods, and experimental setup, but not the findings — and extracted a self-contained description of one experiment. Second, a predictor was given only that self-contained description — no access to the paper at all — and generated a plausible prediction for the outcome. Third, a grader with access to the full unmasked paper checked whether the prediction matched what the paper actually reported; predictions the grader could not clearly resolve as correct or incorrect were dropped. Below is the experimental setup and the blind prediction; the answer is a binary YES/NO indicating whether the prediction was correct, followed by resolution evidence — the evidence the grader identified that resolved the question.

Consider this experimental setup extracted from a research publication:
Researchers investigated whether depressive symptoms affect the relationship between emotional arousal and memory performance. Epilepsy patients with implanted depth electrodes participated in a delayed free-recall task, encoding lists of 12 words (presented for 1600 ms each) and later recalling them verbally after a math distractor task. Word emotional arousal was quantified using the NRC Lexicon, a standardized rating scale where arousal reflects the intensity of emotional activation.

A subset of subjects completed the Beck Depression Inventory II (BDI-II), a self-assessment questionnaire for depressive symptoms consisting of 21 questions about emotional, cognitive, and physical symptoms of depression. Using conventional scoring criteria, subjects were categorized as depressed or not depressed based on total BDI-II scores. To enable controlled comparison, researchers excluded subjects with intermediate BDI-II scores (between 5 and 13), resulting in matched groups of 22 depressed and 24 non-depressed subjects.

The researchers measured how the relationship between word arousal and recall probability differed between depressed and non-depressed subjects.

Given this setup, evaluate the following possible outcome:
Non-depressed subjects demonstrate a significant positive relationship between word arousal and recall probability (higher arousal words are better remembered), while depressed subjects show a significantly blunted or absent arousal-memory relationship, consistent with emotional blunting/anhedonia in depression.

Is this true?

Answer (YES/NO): YES